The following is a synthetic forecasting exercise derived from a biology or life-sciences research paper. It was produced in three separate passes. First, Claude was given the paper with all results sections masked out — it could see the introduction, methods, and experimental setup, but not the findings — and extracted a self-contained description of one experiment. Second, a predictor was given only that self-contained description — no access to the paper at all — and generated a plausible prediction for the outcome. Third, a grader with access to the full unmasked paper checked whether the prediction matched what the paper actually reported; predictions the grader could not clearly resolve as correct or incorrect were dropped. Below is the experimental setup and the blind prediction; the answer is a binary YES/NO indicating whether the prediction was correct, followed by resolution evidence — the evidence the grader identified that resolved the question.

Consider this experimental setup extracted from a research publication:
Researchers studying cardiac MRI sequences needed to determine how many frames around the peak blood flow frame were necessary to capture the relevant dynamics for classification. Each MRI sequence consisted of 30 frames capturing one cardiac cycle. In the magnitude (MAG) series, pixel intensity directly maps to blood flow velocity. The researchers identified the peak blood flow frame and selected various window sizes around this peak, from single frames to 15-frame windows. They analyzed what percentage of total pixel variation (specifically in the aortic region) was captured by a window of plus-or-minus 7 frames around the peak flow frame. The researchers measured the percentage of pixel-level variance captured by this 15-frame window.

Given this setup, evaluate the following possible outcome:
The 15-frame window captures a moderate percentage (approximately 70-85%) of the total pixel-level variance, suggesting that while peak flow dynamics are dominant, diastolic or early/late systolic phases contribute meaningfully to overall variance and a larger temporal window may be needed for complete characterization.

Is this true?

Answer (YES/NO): NO